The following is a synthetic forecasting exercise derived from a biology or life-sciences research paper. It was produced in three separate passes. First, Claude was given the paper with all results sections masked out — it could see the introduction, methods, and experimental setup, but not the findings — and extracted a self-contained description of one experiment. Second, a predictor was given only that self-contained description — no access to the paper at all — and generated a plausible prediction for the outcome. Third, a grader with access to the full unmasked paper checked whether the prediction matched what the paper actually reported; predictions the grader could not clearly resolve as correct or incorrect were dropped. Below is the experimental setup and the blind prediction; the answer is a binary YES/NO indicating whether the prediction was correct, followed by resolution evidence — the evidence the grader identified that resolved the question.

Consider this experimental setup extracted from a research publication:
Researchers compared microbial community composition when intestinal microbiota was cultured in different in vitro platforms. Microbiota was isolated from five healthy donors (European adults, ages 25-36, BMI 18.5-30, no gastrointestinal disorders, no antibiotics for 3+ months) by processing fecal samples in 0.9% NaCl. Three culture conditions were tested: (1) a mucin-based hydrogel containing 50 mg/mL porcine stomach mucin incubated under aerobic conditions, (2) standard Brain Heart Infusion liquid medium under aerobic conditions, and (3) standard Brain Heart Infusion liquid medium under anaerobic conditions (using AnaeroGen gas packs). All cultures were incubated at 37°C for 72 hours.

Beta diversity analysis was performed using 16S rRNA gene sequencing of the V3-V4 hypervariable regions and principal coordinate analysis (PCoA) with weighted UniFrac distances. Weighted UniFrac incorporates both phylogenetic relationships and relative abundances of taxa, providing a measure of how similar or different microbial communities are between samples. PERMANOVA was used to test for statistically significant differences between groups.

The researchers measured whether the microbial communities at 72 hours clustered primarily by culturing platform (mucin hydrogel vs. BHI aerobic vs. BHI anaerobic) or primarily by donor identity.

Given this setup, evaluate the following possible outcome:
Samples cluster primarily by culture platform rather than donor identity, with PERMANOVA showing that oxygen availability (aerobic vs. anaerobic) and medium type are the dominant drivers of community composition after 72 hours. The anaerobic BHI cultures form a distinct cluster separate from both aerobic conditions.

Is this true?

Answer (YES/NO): NO